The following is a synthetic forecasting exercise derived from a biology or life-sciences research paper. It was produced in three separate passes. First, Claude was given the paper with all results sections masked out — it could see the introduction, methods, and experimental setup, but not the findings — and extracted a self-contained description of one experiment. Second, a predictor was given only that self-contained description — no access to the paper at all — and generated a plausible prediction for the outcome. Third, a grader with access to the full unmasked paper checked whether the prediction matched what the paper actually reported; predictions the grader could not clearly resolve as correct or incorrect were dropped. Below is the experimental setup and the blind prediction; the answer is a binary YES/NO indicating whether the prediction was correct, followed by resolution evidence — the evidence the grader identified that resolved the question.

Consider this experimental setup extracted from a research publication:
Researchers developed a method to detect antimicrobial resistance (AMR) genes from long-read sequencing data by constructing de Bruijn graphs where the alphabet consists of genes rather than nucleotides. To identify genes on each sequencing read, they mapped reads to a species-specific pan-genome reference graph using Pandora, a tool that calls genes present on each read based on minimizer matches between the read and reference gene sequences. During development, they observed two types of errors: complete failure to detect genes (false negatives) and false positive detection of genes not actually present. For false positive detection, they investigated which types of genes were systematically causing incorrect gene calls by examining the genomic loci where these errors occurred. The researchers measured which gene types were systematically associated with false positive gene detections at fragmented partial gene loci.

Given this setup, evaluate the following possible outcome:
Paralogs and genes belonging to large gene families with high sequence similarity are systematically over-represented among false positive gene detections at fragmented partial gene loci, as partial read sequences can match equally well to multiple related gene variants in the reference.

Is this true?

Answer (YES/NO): NO